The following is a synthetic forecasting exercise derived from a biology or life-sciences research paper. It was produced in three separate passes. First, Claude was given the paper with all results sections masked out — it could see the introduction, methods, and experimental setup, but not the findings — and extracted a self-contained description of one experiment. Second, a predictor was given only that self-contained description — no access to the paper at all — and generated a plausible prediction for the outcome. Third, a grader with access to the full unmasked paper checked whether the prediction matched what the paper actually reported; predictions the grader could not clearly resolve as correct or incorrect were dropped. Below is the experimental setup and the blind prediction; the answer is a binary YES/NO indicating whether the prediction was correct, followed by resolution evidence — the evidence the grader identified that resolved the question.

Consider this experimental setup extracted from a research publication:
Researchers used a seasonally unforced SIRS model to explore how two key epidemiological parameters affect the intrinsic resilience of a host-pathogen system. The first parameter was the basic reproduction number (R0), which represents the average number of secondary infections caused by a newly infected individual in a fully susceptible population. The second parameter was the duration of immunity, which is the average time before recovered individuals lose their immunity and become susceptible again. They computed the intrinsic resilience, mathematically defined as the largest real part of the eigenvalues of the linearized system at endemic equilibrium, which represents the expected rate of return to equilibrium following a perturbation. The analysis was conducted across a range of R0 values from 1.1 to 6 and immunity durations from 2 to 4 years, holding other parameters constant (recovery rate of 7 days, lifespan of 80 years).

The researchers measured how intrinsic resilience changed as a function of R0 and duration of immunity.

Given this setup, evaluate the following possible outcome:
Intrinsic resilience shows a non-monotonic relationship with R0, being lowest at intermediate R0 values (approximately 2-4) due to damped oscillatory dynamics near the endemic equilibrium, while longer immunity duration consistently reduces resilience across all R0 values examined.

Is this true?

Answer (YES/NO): NO